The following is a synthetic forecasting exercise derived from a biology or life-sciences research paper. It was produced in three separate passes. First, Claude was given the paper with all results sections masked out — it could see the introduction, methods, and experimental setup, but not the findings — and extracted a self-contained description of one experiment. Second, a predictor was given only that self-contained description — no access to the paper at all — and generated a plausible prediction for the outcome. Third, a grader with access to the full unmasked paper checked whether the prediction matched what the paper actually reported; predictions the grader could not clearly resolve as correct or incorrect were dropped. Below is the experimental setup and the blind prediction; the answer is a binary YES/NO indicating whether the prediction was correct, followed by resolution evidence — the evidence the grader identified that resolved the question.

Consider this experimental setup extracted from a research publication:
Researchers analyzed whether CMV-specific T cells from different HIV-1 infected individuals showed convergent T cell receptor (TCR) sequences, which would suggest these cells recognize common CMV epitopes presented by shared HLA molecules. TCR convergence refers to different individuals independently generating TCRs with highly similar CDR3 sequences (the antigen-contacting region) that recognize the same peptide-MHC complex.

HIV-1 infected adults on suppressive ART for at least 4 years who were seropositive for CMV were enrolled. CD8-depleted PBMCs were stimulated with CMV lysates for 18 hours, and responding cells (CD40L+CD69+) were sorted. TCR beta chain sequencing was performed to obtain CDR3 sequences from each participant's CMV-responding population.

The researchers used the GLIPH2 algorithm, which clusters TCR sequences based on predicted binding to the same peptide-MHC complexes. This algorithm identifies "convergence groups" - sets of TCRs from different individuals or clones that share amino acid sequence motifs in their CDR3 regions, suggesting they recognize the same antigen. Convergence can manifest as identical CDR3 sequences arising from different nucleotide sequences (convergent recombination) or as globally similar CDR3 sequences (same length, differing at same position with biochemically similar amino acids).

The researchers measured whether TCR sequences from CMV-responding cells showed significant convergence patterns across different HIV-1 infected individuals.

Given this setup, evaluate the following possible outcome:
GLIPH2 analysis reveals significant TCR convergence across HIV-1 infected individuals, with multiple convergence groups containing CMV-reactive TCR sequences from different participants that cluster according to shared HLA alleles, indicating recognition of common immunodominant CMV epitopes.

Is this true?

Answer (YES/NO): YES